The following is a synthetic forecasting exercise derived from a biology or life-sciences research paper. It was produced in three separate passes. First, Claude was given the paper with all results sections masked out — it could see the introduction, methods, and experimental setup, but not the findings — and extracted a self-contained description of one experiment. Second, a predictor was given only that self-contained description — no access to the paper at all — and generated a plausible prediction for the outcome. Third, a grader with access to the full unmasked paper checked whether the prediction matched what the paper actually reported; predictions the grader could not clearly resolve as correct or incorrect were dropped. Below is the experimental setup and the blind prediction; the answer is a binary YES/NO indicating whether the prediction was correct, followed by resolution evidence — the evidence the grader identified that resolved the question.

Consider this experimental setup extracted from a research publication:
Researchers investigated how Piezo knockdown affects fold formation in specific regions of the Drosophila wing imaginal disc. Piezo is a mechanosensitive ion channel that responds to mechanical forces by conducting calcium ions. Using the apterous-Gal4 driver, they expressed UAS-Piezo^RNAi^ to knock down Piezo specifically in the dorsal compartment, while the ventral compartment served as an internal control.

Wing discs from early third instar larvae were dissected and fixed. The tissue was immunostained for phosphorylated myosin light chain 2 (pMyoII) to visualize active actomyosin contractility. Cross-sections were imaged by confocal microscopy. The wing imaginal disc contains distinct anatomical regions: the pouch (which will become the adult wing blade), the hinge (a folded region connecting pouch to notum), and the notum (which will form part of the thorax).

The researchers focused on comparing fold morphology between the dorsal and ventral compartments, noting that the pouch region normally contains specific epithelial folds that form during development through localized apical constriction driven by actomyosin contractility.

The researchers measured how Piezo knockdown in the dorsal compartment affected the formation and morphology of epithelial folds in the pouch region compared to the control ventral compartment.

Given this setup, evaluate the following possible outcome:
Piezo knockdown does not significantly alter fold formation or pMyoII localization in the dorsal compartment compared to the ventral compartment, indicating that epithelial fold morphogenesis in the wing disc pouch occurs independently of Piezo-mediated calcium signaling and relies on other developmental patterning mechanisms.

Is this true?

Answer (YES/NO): NO